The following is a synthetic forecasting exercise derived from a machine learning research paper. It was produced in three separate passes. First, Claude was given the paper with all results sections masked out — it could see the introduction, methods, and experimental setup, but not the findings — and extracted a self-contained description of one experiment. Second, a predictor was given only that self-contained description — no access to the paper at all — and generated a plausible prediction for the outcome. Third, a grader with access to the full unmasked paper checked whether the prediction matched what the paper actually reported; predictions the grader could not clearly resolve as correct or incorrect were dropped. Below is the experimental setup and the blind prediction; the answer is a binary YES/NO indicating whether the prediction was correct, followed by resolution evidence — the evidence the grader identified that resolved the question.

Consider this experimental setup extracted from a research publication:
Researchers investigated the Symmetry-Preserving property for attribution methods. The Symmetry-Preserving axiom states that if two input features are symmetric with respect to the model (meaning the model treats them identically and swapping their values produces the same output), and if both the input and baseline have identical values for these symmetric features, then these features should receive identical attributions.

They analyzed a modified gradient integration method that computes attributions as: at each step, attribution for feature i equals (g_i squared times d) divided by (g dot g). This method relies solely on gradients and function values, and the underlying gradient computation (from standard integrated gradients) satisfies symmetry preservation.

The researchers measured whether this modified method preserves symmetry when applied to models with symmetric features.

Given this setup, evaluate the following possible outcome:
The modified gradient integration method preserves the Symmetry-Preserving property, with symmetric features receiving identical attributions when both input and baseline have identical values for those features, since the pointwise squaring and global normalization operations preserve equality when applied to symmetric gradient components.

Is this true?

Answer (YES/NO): YES